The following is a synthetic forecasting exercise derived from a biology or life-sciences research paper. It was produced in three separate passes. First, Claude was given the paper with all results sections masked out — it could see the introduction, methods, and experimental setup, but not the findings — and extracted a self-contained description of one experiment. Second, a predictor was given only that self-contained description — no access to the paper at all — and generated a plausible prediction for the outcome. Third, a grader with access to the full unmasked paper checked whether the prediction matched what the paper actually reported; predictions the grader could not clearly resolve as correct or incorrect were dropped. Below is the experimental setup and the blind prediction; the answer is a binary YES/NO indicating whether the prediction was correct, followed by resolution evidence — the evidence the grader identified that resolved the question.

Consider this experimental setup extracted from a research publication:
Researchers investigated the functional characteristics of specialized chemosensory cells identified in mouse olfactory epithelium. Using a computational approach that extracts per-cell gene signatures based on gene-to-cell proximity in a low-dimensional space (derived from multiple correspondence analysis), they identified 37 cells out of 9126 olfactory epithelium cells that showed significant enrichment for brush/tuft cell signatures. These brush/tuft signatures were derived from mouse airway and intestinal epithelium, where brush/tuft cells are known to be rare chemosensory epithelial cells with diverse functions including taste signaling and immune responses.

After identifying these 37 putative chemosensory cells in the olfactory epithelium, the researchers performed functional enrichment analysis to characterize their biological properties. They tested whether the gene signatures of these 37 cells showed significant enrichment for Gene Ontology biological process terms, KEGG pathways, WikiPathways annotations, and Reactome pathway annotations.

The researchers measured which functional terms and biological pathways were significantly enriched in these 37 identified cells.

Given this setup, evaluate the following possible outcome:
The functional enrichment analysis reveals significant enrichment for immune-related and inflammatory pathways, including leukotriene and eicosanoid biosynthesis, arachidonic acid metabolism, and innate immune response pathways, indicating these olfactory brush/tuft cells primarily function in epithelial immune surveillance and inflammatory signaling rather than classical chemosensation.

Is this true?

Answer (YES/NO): NO